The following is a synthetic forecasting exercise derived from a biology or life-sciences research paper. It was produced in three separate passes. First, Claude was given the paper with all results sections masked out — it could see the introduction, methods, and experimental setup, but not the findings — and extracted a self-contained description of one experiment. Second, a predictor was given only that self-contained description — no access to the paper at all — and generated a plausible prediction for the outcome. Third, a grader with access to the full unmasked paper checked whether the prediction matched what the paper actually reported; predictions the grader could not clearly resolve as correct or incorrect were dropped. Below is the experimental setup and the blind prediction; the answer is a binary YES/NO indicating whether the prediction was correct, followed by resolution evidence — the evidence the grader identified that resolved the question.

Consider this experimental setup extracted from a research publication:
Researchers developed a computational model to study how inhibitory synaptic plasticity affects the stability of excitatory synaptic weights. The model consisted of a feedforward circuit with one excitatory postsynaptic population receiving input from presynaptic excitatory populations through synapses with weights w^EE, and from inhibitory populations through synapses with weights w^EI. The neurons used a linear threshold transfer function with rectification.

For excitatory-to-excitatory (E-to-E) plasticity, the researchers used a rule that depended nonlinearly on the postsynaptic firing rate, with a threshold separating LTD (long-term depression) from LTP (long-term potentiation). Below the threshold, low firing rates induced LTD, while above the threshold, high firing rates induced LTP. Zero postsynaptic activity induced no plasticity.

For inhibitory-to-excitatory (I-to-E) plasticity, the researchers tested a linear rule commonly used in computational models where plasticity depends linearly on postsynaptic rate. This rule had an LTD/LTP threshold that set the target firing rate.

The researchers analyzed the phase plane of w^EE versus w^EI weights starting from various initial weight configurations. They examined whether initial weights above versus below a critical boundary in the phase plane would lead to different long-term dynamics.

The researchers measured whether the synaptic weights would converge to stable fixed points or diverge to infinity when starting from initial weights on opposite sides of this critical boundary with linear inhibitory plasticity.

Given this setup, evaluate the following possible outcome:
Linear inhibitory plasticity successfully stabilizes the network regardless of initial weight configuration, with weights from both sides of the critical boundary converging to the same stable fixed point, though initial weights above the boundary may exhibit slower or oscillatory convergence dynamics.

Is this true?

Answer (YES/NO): NO